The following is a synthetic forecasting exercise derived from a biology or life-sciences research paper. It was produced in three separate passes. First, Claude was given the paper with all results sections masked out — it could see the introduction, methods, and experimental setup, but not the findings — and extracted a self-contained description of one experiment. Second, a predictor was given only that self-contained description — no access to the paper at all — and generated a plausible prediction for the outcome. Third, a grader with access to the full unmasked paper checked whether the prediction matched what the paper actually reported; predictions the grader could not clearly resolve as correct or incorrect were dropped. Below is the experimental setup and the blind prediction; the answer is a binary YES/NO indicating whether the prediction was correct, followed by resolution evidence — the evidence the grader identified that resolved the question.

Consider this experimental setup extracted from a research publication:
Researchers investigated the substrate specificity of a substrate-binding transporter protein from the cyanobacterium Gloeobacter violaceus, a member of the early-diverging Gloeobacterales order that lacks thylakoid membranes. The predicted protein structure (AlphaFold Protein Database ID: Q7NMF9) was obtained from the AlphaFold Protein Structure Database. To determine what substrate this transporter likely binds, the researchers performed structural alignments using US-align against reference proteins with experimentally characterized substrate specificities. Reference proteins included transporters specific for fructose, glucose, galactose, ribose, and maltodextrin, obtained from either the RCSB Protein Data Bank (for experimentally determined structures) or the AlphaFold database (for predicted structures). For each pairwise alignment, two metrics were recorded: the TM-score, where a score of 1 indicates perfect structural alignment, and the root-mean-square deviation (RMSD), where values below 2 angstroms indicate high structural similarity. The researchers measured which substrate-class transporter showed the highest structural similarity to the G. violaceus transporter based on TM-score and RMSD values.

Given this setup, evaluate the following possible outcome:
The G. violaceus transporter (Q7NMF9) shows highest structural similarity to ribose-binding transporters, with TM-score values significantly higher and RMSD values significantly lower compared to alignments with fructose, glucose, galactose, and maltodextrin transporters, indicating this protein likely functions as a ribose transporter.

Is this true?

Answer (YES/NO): YES